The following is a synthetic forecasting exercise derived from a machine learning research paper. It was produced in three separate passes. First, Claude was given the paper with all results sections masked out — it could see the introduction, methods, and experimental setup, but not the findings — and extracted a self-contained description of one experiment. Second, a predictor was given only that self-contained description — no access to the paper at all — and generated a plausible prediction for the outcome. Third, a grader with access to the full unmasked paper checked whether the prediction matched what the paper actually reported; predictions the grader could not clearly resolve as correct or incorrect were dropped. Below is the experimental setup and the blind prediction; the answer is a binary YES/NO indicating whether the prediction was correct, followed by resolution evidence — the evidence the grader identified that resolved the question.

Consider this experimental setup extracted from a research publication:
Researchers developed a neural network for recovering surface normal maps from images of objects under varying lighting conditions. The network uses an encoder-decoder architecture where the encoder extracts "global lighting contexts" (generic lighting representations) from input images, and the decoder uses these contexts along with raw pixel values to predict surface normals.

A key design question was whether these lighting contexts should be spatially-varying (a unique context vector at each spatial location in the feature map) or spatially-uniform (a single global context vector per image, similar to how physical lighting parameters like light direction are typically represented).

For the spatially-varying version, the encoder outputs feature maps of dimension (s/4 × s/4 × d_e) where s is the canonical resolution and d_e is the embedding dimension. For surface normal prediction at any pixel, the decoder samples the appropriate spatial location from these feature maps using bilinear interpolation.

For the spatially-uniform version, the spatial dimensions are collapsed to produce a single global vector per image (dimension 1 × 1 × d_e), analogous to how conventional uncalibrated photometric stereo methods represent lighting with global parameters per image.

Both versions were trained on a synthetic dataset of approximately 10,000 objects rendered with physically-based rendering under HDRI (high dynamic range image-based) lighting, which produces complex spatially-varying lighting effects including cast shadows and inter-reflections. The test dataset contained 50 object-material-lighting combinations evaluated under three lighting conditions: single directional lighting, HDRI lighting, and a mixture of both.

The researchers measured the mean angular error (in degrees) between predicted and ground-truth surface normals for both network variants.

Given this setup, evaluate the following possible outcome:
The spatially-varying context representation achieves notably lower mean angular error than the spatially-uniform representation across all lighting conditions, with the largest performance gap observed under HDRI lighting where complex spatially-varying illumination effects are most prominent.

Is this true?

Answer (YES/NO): NO